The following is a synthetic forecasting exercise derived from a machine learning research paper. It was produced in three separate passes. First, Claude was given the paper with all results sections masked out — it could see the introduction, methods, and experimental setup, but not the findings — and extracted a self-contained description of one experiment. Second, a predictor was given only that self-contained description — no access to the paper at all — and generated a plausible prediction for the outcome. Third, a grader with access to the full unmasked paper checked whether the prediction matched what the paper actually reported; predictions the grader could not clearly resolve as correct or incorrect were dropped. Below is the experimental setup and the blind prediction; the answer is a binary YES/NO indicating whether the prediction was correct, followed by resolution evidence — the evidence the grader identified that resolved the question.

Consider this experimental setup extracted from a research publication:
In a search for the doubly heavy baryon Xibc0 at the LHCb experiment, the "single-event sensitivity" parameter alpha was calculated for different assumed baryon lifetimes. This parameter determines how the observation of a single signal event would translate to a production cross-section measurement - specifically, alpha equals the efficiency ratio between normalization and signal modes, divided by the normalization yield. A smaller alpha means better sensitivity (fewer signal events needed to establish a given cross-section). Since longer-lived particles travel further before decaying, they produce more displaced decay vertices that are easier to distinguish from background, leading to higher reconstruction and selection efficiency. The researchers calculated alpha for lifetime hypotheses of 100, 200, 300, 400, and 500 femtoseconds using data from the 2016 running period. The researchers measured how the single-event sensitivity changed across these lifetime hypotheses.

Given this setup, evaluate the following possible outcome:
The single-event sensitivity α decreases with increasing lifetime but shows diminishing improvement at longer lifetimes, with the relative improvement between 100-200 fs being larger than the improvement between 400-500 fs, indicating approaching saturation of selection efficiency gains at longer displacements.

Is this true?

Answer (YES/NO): YES